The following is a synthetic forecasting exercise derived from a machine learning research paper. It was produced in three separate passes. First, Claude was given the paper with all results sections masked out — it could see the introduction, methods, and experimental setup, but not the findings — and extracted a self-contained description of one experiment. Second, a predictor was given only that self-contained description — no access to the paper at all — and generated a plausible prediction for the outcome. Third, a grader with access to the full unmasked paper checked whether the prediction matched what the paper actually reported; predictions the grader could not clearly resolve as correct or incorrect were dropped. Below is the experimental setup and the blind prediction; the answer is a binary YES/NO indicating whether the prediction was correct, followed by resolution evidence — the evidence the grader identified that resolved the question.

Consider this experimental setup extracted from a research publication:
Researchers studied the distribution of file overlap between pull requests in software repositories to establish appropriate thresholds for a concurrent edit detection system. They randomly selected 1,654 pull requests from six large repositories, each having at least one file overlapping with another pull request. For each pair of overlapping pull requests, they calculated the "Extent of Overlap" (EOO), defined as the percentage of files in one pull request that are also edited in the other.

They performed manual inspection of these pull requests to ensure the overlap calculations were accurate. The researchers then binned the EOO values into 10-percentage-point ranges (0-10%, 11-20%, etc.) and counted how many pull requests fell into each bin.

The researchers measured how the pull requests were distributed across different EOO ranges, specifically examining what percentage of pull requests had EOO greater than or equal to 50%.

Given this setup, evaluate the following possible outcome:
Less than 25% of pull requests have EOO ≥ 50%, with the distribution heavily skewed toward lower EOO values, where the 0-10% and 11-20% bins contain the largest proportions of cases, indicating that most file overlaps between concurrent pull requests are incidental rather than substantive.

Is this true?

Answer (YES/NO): NO